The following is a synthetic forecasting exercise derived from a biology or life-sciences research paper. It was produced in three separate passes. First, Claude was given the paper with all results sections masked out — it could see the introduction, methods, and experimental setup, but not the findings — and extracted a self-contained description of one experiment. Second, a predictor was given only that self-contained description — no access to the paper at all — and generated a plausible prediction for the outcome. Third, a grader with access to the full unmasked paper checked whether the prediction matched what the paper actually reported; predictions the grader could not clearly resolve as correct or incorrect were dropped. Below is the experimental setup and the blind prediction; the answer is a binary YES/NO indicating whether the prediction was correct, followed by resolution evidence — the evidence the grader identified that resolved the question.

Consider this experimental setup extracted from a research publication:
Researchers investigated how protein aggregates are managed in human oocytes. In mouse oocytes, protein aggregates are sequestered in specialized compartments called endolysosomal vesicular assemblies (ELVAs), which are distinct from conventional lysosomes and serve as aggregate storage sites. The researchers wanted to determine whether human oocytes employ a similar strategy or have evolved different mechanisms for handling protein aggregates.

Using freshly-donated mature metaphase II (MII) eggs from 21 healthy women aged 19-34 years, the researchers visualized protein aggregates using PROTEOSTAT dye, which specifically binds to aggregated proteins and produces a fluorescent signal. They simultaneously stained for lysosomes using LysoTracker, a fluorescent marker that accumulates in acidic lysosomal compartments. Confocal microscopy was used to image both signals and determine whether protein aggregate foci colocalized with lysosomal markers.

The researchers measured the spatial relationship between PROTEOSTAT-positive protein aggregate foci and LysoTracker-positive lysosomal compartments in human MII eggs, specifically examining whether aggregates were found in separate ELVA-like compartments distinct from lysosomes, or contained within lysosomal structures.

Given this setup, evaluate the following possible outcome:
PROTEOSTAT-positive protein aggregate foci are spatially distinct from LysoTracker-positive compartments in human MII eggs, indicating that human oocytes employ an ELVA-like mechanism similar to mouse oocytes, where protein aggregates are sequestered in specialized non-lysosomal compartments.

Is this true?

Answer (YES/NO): NO